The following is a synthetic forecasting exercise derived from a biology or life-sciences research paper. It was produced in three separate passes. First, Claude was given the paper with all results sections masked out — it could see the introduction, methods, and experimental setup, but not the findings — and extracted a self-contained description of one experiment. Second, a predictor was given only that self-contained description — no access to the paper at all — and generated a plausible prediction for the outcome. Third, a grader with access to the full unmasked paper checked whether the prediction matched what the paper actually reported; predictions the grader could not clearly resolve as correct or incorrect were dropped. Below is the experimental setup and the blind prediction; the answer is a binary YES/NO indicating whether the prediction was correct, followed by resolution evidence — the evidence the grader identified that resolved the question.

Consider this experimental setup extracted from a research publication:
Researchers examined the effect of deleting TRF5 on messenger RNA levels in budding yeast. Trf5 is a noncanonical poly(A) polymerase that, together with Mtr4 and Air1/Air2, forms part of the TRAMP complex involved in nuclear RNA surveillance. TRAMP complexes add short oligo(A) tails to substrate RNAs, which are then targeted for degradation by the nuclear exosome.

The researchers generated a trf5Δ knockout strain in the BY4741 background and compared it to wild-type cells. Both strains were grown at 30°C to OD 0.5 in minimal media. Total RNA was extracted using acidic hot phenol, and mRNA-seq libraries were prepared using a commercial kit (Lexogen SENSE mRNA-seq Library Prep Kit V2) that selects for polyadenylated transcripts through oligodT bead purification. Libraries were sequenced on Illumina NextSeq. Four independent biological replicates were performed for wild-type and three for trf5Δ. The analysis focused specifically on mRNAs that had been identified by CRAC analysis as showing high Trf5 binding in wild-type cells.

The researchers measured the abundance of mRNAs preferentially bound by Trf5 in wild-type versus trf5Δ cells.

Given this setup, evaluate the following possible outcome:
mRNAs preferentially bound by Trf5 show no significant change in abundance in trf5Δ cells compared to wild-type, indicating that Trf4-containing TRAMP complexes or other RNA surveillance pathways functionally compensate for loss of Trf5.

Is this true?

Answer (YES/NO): NO